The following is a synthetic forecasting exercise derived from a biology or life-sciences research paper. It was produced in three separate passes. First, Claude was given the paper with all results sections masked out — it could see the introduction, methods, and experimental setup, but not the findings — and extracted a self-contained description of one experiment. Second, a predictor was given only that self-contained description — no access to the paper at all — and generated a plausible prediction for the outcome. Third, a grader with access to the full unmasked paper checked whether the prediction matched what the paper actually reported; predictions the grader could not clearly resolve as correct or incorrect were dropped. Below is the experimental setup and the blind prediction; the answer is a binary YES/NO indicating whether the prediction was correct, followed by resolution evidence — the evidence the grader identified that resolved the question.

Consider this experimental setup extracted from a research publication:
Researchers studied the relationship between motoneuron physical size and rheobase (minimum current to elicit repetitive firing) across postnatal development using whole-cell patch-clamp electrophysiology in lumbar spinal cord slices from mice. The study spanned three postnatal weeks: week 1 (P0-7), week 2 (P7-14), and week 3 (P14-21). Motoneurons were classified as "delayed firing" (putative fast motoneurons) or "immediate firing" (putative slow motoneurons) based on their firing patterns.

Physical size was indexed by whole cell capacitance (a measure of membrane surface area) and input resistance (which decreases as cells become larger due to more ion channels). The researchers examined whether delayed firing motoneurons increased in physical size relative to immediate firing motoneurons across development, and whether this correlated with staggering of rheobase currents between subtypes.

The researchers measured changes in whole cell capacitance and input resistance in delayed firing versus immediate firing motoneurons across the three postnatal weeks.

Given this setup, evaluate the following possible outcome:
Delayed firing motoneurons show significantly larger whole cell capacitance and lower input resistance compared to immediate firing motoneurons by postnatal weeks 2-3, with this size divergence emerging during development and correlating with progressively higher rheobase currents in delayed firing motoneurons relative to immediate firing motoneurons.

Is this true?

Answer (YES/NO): YES